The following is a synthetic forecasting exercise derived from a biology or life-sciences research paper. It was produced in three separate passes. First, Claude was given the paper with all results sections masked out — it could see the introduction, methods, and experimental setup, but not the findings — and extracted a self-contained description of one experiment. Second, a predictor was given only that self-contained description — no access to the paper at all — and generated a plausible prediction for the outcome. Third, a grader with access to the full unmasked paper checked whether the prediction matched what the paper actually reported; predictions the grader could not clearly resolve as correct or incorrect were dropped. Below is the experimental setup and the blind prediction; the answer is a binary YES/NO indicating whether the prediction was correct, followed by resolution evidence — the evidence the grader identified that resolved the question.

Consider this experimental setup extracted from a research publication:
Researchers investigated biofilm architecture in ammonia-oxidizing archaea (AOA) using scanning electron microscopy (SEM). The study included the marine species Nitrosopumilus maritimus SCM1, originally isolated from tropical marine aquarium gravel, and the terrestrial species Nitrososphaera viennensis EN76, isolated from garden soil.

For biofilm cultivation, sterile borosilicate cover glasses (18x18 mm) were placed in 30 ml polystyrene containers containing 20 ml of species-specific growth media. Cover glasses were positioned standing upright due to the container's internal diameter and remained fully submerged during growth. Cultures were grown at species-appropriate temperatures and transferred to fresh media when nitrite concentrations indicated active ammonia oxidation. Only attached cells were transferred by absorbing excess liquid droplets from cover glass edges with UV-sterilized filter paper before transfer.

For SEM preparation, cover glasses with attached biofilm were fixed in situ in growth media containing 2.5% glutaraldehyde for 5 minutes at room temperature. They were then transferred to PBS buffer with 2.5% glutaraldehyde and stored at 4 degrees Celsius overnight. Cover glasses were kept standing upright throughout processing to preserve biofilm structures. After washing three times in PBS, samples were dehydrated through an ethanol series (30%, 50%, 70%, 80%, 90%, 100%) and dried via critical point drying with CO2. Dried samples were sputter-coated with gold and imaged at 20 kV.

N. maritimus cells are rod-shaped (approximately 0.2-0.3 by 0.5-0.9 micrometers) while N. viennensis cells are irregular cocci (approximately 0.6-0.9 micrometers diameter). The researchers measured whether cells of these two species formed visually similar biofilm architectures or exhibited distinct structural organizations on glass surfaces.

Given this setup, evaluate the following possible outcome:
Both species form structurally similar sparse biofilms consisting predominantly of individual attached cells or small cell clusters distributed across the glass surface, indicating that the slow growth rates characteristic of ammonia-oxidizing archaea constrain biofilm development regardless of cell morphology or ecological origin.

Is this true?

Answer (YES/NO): NO